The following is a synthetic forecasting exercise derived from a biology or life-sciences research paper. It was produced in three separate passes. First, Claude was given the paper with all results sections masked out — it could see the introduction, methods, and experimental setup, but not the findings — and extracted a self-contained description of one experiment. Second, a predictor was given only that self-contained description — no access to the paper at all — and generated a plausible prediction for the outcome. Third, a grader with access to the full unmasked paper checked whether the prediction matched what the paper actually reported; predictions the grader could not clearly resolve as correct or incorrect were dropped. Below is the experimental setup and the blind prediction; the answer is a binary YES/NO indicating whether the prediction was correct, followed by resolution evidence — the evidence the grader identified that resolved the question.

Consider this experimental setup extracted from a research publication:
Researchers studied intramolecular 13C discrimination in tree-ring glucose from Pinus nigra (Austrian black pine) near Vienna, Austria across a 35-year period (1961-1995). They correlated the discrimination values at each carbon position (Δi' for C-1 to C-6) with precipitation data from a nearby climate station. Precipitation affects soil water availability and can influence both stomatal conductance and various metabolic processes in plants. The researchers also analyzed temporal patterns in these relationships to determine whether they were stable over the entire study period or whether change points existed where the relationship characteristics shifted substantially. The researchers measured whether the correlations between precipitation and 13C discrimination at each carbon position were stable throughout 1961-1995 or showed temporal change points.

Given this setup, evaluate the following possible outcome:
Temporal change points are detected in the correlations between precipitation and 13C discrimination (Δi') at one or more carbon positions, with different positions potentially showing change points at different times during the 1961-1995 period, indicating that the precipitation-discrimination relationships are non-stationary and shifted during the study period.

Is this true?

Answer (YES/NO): YES